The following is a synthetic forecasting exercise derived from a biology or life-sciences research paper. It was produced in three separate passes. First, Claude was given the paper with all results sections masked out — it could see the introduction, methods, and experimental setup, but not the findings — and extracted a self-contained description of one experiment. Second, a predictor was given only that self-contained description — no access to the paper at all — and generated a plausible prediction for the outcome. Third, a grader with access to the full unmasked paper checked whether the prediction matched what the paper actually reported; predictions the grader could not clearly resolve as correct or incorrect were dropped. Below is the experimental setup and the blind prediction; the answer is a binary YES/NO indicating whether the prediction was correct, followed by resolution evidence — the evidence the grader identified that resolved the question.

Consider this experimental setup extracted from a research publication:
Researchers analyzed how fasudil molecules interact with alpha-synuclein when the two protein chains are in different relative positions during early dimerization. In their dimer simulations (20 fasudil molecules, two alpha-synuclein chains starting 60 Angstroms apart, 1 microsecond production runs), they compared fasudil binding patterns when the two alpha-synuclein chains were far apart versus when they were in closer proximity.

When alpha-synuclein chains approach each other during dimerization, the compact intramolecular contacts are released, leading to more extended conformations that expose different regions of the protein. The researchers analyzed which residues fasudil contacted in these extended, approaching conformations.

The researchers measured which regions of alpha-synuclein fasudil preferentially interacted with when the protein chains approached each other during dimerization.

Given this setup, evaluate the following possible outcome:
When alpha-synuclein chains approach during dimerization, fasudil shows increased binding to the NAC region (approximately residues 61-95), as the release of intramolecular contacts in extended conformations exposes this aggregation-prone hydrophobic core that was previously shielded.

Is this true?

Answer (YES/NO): NO